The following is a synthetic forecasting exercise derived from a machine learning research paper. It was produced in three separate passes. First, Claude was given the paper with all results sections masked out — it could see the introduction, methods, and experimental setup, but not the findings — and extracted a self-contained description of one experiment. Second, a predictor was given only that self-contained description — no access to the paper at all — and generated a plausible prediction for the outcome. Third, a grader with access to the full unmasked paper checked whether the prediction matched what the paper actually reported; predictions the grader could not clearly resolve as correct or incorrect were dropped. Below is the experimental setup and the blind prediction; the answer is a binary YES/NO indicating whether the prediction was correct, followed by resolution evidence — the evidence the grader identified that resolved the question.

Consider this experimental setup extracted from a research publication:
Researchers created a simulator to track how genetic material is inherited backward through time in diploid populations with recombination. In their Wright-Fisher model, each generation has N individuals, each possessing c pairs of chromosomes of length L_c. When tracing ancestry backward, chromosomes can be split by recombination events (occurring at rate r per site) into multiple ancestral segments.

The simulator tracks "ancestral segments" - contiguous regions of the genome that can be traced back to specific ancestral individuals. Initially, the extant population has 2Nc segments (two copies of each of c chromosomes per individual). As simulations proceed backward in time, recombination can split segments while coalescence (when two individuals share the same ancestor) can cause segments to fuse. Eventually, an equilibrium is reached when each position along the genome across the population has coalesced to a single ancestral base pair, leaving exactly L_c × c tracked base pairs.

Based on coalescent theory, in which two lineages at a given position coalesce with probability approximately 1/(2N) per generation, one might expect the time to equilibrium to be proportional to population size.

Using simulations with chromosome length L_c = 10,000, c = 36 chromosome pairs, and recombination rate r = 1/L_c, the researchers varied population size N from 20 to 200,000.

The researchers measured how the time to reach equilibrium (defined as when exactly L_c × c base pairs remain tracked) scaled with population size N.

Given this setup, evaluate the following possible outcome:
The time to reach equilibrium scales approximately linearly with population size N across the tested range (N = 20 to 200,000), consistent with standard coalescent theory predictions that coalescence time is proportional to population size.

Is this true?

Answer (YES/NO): YES